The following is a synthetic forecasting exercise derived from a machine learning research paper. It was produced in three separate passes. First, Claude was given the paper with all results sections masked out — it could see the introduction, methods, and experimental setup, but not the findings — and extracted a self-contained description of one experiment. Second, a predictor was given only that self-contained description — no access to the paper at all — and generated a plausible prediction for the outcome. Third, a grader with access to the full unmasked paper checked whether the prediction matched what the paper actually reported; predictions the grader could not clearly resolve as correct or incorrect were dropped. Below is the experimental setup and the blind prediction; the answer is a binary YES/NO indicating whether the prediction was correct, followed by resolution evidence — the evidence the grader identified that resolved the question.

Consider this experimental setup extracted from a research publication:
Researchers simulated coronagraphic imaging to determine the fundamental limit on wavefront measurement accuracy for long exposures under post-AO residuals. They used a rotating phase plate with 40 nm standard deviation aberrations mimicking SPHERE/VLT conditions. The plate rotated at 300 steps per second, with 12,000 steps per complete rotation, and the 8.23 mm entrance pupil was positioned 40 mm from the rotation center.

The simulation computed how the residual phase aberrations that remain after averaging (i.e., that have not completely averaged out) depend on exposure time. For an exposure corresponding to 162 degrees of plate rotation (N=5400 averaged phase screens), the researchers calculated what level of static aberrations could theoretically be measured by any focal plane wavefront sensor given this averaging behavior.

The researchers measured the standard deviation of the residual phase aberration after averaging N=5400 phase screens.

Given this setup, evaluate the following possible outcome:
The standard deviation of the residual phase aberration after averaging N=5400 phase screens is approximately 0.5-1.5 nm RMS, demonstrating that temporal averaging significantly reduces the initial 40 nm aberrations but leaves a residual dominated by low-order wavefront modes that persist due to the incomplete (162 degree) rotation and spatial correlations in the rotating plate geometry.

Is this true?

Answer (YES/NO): YES